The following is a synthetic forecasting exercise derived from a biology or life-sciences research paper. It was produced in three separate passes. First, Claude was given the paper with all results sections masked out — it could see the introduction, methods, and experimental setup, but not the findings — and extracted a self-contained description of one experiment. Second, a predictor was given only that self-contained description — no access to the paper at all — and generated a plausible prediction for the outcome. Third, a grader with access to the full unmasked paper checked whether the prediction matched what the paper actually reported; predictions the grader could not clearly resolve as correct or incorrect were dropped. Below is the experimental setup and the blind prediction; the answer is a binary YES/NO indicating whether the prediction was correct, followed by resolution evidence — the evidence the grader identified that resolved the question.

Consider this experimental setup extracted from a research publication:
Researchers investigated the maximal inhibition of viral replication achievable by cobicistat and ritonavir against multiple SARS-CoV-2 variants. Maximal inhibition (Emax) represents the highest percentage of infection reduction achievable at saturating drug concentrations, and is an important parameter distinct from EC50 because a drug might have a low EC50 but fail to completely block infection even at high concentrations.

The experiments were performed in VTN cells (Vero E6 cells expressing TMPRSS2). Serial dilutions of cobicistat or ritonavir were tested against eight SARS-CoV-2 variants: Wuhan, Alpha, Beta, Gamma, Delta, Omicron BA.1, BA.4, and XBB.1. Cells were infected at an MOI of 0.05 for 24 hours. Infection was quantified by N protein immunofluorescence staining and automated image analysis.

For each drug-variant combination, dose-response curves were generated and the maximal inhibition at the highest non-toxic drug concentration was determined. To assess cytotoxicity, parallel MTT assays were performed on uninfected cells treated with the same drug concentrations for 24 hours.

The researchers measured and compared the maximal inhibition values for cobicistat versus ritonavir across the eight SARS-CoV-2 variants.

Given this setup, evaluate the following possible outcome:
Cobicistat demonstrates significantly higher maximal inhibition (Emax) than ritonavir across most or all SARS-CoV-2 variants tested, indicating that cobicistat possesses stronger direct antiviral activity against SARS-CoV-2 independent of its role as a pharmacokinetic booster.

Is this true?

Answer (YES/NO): YES